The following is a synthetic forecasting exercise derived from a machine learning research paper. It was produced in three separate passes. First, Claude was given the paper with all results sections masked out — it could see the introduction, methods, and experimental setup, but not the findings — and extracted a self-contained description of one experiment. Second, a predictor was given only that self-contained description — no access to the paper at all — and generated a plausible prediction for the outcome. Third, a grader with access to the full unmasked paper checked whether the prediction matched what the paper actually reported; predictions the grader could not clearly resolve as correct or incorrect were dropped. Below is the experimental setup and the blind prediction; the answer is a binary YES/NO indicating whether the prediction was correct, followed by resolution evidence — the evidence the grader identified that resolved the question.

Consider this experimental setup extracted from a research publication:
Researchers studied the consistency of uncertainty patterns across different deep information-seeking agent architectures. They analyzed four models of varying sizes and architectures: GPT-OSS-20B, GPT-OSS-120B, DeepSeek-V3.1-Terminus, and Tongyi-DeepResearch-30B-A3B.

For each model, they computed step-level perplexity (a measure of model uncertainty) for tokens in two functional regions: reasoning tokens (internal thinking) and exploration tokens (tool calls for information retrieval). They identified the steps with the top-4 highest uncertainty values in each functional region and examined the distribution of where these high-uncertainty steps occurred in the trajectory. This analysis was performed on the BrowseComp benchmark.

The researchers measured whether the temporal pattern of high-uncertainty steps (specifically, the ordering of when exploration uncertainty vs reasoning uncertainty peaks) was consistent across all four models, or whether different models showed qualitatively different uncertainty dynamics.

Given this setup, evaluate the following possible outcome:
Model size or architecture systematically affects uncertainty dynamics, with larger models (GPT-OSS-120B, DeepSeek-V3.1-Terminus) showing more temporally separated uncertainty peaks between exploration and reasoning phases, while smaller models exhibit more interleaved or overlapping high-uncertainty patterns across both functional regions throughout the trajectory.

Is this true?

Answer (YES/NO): NO